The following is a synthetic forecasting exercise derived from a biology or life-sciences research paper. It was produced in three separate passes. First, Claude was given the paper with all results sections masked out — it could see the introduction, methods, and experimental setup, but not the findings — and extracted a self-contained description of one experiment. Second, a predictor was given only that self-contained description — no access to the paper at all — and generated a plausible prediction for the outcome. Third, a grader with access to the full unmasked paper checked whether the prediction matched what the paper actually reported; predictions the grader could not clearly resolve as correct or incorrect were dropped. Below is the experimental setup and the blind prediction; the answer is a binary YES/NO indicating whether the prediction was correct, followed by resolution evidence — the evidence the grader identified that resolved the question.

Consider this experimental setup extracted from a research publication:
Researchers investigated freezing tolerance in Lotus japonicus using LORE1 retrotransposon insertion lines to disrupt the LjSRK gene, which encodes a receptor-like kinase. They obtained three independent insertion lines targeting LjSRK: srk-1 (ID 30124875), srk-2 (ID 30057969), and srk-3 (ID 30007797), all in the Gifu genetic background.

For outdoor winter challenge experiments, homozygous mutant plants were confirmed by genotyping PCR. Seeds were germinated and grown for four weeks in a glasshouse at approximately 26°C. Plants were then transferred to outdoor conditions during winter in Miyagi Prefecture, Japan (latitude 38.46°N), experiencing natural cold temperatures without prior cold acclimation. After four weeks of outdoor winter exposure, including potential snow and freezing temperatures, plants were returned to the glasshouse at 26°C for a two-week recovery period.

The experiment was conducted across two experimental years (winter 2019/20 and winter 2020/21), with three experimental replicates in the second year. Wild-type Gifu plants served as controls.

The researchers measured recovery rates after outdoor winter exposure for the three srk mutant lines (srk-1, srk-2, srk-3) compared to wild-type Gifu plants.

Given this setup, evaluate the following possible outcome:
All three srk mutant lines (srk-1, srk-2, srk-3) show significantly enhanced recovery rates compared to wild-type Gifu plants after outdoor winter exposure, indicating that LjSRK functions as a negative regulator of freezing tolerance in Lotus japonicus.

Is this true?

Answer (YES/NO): NO